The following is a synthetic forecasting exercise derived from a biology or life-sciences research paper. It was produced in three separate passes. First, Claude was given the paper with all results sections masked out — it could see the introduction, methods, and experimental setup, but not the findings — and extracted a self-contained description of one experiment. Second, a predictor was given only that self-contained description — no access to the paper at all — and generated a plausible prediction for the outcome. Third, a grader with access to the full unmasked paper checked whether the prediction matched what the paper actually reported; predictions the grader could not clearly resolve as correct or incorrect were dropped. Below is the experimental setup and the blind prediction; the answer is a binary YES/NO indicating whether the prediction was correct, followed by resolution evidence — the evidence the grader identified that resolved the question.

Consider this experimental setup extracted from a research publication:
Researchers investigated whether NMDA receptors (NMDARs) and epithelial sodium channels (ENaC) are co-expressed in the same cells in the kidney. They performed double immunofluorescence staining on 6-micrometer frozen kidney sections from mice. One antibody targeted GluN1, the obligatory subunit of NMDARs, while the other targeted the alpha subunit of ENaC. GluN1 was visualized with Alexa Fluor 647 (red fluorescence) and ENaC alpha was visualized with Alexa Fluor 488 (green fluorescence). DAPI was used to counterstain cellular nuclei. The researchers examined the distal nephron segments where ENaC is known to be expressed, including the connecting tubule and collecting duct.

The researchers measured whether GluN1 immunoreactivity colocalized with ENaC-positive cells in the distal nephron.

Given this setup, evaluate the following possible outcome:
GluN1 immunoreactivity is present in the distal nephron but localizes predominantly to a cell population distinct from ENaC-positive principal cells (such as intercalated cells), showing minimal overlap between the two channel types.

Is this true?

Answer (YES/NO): NO